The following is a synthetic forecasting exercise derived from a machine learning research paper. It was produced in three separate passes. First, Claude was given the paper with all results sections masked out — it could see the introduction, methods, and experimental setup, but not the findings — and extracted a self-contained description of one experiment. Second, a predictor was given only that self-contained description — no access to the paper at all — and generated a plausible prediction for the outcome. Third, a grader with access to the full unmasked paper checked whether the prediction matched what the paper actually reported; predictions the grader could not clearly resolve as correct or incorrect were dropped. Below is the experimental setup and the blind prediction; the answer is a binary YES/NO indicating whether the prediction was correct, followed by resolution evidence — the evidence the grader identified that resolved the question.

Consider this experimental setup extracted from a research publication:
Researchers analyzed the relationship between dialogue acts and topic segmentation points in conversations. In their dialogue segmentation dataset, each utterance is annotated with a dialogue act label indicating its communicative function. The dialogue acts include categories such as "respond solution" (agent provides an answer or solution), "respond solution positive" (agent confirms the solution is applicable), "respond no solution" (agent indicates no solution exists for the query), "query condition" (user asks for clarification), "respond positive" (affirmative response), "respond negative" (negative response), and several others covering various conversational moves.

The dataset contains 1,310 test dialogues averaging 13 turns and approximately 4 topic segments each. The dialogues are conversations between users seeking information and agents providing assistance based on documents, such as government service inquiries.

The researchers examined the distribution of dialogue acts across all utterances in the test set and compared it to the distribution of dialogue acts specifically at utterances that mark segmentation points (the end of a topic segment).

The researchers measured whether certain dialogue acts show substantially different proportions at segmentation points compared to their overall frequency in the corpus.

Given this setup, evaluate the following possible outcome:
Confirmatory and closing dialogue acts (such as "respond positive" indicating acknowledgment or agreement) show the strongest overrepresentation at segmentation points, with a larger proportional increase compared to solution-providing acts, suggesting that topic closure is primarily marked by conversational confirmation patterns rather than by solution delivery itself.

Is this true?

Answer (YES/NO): NO